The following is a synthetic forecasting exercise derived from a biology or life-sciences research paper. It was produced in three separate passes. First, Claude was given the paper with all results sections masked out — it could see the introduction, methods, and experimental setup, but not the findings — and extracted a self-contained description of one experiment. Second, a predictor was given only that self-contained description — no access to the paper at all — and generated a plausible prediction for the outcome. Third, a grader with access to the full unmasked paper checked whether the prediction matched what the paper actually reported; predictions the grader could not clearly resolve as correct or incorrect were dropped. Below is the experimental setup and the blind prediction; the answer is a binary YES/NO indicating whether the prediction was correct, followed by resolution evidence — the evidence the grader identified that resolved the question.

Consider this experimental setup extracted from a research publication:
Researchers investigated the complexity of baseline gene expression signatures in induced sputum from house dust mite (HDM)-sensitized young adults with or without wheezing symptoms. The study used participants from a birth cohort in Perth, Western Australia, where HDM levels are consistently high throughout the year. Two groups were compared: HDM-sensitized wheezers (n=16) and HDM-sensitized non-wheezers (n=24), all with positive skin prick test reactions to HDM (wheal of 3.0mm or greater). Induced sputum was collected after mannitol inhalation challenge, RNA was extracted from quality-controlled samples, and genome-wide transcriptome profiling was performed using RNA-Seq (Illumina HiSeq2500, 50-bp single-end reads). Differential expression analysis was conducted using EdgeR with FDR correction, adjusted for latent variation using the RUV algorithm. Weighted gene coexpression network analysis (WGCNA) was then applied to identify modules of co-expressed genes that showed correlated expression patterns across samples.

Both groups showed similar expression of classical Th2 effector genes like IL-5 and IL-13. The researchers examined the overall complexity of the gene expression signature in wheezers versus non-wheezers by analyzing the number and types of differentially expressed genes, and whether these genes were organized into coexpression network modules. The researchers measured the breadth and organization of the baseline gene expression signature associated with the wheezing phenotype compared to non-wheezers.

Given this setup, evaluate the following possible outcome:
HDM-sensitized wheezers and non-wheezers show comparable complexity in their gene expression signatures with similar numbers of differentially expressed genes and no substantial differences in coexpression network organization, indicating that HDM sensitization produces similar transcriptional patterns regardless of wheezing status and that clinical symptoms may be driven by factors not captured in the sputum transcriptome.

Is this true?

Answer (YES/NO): NO